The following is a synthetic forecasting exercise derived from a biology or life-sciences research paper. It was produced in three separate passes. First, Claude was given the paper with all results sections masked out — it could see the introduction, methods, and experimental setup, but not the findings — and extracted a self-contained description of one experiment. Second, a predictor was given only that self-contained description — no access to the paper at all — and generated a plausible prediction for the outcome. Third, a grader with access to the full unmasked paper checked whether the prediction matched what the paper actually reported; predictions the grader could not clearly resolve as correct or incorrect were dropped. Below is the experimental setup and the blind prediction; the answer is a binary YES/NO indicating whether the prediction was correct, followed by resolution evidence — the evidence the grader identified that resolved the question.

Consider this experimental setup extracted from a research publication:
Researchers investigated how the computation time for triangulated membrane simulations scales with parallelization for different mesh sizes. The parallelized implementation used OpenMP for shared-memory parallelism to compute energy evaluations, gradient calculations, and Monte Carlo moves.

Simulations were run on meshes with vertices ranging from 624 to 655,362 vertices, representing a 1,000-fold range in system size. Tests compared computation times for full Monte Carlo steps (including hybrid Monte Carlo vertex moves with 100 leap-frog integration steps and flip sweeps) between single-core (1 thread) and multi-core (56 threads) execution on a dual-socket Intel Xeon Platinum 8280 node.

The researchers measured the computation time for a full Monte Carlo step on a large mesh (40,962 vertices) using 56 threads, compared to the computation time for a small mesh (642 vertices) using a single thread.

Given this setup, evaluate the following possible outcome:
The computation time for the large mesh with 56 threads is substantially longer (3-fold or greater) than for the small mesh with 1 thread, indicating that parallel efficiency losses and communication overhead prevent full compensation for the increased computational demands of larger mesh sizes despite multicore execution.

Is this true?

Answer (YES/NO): NO